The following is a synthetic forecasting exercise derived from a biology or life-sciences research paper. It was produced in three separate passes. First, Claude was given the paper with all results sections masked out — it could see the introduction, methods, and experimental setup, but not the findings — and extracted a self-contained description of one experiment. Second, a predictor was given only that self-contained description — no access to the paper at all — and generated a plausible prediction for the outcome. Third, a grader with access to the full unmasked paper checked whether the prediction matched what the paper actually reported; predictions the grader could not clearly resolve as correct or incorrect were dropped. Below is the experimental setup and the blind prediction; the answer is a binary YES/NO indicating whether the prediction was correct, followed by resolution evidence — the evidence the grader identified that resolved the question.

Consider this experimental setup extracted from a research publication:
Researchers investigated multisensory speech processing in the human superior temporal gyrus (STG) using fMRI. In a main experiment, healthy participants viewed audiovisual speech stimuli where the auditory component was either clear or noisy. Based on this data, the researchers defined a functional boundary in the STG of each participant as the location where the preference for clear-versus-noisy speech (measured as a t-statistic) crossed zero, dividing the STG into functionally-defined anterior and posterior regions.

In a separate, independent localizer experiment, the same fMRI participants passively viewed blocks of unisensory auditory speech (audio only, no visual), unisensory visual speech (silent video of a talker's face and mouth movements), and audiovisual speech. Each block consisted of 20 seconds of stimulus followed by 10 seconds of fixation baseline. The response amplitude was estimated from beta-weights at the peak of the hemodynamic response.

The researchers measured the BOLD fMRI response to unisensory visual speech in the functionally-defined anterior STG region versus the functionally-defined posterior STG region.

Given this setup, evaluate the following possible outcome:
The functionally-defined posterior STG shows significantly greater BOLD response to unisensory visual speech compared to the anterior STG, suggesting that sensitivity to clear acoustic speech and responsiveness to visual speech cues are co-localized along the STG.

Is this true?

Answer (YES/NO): NO